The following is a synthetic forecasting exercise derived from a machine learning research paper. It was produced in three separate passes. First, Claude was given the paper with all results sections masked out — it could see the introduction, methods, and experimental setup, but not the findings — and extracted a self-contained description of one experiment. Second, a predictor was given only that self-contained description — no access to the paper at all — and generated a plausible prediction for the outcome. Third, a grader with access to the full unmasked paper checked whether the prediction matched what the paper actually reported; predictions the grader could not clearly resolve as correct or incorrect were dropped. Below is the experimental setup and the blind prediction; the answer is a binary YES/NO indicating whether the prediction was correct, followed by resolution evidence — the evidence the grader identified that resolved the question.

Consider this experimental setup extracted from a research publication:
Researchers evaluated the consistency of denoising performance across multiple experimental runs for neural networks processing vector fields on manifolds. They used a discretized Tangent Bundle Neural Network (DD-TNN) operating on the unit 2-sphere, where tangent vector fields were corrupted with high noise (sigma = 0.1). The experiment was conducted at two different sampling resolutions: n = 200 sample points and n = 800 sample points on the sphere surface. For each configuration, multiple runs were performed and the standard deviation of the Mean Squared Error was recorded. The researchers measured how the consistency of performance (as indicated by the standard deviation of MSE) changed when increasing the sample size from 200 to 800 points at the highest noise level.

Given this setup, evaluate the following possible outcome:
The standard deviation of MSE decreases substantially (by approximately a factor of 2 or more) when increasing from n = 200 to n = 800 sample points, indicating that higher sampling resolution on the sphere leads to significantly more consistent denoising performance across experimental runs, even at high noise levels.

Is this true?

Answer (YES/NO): YES